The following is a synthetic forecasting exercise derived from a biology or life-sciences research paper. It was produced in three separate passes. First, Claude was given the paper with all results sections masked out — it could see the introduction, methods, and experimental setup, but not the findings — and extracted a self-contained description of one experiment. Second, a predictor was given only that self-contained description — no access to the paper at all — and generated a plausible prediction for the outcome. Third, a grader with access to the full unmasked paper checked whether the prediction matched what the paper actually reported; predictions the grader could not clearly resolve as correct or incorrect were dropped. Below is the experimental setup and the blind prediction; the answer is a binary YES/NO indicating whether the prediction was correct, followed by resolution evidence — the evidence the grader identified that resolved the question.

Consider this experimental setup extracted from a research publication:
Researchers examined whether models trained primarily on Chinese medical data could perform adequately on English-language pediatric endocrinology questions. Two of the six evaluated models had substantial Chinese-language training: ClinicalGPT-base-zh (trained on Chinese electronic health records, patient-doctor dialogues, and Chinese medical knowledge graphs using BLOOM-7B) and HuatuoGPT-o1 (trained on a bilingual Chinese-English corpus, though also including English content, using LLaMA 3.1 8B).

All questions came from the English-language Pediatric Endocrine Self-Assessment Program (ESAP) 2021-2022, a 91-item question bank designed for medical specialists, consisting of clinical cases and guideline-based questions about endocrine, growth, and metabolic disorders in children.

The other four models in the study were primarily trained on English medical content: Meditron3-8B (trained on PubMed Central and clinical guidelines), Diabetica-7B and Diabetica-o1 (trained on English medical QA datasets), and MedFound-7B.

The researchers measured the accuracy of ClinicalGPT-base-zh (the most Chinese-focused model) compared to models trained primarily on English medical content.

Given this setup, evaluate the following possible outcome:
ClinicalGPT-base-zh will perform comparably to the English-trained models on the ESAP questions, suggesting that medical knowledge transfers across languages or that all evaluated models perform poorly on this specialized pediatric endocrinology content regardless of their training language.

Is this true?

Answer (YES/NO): NO